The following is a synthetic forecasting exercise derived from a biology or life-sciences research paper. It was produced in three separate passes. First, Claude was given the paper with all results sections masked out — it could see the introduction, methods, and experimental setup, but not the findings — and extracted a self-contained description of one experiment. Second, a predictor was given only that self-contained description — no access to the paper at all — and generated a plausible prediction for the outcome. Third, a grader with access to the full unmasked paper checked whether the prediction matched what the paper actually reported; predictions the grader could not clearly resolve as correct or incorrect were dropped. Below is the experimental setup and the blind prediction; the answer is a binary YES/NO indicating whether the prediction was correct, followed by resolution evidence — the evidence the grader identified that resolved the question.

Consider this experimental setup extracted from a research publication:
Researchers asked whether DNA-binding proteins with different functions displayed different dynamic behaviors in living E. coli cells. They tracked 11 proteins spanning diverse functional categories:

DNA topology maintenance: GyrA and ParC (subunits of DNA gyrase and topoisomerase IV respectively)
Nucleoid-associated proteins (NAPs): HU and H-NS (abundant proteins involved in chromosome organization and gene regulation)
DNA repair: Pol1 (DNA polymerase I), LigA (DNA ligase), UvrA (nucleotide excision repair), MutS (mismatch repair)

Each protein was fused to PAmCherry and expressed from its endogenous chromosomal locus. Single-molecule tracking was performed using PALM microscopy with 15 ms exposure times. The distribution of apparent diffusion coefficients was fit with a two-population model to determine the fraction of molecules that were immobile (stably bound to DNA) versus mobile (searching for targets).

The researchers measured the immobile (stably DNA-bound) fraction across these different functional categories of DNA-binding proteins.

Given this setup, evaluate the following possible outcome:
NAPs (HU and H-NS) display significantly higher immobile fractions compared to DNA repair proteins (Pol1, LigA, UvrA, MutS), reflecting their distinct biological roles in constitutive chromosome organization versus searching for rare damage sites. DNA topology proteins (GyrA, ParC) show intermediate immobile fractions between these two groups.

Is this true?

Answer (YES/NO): NO